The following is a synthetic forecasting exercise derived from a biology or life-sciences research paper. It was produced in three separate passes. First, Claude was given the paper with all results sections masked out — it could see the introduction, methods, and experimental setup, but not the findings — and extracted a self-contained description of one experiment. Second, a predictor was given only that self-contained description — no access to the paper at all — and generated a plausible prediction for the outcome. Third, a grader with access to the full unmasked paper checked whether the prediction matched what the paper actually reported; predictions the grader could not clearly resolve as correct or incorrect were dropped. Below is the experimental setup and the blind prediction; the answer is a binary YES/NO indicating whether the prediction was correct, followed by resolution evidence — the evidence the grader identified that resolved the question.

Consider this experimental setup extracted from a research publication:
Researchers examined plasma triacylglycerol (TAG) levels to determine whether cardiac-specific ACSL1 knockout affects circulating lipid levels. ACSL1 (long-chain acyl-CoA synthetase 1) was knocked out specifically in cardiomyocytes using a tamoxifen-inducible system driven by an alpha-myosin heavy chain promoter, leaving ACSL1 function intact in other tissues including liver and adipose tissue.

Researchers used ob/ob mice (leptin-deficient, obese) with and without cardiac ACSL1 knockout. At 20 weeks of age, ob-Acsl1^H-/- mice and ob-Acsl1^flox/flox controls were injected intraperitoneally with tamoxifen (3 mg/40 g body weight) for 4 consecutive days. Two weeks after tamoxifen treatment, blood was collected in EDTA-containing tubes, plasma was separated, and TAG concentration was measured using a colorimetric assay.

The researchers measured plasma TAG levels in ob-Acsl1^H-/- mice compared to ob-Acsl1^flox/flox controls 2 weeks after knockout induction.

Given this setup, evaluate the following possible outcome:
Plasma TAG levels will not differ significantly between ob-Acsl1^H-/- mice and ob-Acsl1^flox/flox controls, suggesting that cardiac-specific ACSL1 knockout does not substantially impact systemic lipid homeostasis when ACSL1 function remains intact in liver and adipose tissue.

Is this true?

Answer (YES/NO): YES